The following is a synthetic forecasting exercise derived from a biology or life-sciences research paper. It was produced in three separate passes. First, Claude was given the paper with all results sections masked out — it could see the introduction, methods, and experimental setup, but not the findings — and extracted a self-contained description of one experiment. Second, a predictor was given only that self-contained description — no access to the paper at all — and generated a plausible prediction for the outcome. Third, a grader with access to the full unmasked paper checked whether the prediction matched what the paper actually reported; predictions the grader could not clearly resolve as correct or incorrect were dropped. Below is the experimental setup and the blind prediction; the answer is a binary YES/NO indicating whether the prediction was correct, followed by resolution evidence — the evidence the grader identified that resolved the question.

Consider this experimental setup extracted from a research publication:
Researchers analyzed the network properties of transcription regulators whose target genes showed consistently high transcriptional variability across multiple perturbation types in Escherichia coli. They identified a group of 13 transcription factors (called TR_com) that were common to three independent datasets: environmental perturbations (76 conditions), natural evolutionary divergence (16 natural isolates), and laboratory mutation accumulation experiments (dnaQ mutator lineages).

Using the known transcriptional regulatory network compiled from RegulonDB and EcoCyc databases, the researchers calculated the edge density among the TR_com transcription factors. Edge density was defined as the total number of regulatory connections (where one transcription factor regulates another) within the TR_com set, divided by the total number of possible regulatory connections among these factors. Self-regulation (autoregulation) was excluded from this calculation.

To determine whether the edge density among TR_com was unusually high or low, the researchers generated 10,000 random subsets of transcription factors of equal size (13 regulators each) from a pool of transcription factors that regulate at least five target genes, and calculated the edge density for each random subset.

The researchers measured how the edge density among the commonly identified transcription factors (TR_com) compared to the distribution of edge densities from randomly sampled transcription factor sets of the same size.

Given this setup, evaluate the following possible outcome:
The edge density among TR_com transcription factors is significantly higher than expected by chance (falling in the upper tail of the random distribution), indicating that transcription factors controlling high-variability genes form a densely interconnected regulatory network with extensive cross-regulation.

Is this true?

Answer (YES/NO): YES